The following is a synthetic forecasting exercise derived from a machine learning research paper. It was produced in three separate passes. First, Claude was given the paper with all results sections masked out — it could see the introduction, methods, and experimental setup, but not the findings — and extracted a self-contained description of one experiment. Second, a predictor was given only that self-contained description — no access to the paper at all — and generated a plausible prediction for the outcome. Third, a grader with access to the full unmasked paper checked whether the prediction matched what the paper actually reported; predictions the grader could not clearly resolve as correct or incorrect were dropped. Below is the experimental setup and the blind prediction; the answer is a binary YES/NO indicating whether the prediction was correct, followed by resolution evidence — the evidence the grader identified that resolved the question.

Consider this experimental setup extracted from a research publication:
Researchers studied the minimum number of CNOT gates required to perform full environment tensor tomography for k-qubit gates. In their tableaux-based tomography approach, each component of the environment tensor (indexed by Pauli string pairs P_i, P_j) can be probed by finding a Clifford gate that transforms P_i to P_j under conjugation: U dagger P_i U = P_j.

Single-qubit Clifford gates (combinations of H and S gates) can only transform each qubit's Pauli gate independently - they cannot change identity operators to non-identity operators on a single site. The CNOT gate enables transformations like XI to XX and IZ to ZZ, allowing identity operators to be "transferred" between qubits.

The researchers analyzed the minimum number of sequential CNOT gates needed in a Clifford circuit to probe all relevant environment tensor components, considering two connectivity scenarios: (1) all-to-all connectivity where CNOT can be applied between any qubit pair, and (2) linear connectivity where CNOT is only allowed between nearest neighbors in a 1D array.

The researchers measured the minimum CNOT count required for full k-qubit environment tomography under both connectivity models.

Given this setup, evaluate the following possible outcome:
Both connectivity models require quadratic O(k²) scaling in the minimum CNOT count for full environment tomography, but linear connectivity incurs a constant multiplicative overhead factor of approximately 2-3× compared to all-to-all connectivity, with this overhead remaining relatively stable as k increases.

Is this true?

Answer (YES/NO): NO